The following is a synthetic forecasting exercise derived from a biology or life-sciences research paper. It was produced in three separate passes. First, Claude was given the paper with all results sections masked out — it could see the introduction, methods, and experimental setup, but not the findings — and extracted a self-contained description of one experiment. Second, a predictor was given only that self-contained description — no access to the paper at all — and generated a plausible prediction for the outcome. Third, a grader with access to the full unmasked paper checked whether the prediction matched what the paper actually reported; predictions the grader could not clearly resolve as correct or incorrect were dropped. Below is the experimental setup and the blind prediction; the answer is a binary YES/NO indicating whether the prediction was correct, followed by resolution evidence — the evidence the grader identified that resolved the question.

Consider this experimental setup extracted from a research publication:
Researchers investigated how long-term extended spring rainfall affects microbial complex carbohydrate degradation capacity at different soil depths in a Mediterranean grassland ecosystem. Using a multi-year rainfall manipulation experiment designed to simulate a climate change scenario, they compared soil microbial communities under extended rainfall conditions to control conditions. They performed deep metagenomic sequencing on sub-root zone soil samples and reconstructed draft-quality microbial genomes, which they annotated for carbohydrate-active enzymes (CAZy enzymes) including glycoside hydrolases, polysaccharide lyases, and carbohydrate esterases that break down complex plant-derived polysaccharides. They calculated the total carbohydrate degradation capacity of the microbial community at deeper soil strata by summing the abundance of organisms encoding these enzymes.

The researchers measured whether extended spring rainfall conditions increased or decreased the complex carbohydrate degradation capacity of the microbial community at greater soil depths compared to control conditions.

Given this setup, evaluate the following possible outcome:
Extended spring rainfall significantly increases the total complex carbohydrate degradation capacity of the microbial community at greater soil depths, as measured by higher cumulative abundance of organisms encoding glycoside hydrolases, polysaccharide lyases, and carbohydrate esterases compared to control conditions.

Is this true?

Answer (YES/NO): YES